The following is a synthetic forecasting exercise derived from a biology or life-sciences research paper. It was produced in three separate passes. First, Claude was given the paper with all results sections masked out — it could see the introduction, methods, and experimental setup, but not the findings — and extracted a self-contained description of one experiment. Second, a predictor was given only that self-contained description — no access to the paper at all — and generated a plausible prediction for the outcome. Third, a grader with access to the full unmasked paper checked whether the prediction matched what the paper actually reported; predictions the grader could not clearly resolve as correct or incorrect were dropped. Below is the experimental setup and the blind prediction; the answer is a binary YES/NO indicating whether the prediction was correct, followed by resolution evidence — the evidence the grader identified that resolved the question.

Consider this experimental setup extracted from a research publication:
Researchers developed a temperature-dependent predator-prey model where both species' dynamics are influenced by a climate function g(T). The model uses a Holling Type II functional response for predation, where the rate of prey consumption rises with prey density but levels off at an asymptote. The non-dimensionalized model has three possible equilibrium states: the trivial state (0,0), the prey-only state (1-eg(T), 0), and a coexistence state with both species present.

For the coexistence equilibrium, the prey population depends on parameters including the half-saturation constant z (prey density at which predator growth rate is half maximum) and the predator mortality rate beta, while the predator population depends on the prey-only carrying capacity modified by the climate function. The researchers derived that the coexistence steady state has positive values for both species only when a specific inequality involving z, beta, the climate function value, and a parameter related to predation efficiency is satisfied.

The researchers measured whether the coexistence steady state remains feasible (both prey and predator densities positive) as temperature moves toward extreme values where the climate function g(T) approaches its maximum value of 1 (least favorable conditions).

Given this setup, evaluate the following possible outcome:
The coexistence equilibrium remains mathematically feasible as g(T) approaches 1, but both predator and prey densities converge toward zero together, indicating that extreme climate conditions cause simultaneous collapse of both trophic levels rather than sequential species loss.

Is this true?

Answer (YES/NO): NO